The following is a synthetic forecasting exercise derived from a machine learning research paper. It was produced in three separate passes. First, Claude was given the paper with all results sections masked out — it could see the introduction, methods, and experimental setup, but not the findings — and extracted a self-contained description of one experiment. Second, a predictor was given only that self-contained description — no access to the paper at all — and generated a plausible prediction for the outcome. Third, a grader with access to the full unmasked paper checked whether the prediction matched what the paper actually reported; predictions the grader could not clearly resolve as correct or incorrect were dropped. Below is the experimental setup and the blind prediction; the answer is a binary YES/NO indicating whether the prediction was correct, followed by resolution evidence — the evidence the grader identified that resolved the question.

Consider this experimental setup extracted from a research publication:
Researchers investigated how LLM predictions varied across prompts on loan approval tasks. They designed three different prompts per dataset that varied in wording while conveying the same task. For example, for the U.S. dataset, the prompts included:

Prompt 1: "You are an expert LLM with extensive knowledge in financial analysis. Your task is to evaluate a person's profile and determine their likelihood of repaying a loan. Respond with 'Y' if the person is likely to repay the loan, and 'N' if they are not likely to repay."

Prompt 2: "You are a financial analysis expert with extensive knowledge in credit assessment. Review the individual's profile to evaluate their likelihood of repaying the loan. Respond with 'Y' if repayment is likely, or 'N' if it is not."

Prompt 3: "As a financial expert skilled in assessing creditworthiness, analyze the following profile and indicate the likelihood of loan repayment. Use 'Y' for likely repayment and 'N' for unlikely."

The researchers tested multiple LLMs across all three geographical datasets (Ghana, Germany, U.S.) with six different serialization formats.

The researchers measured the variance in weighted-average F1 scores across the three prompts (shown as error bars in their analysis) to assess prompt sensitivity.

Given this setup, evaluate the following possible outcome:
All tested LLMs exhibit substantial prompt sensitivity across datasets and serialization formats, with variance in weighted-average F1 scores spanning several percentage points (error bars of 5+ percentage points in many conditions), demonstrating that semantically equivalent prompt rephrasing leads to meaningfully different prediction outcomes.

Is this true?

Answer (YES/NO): NO